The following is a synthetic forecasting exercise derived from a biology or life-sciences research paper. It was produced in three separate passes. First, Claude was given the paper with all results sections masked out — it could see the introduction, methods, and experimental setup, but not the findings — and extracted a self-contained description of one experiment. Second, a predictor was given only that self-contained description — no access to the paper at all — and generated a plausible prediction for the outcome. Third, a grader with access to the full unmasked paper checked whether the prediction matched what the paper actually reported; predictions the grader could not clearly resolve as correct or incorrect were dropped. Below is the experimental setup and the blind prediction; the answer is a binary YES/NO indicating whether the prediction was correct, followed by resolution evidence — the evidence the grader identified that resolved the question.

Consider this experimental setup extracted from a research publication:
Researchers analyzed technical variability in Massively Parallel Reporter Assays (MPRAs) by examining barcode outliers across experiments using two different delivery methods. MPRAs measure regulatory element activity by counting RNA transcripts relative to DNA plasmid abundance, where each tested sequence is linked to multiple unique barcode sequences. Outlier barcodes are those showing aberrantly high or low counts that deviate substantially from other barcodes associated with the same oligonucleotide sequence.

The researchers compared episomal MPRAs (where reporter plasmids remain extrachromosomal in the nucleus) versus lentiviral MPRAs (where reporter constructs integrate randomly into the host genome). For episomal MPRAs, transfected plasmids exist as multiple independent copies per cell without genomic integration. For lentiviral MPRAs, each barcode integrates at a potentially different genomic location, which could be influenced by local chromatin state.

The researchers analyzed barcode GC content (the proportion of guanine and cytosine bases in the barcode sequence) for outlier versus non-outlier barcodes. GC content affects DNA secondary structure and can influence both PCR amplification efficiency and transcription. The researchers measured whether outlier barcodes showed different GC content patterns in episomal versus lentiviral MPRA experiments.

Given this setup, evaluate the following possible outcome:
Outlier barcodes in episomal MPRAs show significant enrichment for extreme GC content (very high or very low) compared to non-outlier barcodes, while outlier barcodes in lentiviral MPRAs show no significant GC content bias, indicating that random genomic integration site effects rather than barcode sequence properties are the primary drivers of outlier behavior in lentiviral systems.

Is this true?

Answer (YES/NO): NO